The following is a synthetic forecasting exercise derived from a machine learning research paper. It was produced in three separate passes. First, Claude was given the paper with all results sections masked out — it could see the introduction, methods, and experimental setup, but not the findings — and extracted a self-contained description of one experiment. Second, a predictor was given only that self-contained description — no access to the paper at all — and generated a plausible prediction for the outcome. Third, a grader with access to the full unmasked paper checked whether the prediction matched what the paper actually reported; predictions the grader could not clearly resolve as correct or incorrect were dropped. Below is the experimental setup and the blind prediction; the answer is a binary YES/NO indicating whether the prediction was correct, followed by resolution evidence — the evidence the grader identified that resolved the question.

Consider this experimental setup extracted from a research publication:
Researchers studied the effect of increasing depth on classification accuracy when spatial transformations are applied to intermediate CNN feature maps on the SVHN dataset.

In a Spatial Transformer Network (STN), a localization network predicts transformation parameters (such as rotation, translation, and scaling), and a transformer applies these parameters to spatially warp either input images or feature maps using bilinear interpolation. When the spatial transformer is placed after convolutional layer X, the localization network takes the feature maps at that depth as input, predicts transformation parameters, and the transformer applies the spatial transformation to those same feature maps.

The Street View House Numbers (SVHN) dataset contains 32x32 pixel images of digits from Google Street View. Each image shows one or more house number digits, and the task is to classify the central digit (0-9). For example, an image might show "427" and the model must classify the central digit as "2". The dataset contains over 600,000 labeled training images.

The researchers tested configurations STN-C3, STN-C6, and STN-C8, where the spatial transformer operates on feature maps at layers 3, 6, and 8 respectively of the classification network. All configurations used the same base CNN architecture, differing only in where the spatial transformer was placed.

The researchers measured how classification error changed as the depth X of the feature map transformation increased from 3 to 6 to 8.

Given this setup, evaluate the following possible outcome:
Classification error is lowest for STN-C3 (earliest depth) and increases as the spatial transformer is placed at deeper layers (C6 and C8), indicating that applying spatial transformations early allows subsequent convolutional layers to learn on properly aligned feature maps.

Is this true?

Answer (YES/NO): YES